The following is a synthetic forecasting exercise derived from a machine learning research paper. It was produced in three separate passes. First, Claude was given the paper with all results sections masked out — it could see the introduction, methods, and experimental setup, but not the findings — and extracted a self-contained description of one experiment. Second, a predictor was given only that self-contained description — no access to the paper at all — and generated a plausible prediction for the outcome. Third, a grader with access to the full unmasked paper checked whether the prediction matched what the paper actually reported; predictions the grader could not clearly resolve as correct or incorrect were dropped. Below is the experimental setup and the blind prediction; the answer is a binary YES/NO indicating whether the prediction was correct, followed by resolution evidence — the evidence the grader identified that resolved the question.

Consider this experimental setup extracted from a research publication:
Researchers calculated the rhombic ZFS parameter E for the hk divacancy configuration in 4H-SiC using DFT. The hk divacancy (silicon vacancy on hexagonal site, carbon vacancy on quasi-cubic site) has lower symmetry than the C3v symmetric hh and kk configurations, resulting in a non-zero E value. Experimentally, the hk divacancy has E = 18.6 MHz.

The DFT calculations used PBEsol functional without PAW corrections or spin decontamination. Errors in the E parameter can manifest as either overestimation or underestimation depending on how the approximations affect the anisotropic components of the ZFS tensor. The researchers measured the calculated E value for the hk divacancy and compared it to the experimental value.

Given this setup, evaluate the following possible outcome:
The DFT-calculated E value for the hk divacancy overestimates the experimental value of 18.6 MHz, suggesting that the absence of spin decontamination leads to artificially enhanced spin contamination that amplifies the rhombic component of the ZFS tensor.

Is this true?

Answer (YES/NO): YES